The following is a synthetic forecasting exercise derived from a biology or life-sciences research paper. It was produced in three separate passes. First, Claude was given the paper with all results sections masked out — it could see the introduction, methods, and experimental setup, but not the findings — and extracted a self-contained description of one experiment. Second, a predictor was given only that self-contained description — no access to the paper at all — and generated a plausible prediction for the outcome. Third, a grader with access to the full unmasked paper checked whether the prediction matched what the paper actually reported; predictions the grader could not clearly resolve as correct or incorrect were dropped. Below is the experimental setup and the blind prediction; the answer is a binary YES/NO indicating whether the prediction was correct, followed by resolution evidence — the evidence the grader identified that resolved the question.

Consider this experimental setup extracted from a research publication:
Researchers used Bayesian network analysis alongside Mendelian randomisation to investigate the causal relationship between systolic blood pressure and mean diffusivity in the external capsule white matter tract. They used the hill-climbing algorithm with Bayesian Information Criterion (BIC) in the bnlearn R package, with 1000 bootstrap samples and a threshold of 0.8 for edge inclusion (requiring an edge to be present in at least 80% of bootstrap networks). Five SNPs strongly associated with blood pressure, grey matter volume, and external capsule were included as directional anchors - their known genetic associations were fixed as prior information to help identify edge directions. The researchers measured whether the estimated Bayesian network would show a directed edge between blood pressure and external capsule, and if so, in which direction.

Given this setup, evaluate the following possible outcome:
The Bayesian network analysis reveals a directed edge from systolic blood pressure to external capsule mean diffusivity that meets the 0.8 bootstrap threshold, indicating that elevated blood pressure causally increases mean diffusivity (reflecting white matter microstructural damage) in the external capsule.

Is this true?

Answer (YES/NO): YES